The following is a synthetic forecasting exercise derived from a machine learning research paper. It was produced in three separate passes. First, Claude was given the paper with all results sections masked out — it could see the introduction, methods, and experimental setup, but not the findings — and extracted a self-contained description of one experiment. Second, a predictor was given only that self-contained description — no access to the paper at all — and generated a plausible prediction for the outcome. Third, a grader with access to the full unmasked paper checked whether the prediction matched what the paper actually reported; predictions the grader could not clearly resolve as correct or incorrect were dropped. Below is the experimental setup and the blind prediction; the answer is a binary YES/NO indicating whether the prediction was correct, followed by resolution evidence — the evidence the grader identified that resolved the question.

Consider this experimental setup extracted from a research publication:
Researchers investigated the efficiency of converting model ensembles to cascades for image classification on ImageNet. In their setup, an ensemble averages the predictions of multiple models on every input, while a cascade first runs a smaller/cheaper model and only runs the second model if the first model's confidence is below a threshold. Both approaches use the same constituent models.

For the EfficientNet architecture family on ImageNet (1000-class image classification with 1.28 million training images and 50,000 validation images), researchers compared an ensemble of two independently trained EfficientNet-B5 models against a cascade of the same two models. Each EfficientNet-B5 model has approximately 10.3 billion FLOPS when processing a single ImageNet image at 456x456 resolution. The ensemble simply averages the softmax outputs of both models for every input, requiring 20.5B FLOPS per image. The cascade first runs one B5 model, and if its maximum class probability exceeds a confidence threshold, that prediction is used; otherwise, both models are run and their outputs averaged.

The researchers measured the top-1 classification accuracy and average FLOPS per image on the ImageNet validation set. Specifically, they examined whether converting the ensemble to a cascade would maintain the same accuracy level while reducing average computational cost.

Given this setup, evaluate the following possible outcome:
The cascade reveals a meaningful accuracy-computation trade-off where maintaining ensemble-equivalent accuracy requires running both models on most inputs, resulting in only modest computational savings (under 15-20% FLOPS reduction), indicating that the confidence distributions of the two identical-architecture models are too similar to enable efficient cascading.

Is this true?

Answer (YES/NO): NO